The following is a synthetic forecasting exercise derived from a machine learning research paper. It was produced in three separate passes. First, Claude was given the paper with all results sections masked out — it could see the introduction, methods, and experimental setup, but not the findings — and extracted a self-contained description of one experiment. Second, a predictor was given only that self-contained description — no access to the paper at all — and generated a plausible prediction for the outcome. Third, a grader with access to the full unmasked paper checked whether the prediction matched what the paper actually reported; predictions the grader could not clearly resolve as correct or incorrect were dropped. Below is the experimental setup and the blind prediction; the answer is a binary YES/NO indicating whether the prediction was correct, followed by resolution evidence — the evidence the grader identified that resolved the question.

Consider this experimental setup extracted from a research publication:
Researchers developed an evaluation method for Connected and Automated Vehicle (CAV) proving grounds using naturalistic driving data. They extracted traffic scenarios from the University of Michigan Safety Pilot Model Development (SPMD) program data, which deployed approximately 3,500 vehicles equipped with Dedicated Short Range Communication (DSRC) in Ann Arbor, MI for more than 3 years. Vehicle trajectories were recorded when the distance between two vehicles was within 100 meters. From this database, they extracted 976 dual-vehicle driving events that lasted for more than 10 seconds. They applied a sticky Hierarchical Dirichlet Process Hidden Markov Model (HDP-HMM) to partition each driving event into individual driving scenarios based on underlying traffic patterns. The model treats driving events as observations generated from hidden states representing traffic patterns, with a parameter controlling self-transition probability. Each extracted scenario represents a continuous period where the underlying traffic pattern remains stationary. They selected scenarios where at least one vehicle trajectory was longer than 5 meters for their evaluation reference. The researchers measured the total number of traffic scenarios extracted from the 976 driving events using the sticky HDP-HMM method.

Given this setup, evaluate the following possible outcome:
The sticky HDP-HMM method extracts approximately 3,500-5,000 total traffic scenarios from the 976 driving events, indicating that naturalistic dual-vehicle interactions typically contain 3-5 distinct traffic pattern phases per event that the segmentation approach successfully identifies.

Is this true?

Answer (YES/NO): YES